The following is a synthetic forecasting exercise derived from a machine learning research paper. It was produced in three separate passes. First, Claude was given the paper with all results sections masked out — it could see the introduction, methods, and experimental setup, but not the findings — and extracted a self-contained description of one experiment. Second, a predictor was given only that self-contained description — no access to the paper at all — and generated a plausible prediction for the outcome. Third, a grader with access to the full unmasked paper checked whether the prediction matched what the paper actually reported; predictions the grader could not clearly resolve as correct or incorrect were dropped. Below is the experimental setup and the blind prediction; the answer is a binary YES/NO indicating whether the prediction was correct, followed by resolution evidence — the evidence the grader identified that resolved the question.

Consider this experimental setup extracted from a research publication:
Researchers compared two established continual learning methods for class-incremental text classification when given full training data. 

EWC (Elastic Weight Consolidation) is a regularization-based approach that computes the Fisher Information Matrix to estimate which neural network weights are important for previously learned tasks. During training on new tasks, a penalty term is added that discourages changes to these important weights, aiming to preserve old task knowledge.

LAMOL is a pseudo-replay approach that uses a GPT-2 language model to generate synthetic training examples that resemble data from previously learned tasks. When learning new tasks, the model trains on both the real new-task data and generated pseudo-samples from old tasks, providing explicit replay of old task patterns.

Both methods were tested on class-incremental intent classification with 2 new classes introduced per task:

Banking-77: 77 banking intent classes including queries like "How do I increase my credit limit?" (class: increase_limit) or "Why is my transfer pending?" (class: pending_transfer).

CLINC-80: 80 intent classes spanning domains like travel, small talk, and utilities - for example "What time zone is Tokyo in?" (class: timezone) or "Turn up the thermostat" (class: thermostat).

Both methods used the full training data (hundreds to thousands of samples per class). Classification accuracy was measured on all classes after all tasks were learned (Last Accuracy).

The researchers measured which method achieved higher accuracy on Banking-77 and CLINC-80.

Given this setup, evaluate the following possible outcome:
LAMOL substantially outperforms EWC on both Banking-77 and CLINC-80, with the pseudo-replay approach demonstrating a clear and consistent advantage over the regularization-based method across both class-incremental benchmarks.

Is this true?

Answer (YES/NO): YES